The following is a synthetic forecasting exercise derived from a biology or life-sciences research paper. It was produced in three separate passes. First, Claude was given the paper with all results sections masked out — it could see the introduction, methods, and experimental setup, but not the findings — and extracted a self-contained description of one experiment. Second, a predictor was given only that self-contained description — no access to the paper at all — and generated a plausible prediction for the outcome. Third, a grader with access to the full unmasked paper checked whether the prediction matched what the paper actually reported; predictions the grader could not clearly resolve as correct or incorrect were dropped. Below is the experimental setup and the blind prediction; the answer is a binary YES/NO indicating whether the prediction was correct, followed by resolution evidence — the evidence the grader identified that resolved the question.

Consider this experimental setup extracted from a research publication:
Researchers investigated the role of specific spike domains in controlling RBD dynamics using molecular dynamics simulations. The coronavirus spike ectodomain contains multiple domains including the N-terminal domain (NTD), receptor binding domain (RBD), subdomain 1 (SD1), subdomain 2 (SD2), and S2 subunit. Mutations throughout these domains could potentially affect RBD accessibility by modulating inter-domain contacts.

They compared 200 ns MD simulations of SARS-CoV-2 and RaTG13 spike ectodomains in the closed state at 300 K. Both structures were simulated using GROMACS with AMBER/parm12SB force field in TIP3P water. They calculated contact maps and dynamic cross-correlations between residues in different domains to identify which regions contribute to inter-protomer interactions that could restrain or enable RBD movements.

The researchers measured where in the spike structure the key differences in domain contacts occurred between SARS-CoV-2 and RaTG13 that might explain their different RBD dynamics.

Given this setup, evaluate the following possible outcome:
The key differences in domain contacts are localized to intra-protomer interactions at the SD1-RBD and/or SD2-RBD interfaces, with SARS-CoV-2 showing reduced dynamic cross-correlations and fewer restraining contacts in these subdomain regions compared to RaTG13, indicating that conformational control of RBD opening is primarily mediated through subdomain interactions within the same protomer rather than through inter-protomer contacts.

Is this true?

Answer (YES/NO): NO